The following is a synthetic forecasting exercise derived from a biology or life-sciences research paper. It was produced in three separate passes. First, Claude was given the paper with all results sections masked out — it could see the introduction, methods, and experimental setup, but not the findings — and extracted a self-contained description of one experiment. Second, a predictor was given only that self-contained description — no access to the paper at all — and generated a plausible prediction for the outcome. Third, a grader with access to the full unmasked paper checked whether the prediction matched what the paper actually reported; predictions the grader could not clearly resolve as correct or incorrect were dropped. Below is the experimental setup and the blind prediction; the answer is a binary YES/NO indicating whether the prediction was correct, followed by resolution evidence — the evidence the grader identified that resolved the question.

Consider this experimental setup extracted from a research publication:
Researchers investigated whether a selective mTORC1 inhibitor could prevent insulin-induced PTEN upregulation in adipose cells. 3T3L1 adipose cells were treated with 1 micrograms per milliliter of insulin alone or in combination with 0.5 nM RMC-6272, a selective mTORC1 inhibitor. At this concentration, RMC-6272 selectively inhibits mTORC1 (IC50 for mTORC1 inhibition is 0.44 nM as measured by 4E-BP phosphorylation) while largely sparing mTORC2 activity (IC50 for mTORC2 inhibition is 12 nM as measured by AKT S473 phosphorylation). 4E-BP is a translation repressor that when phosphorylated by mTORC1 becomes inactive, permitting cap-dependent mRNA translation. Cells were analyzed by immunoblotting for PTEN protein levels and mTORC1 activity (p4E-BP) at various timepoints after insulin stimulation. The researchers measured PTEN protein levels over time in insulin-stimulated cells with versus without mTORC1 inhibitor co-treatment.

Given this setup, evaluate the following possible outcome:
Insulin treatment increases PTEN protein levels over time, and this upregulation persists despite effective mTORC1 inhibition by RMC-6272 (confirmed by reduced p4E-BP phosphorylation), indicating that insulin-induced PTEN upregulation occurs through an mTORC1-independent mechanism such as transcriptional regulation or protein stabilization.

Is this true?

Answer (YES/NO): NO